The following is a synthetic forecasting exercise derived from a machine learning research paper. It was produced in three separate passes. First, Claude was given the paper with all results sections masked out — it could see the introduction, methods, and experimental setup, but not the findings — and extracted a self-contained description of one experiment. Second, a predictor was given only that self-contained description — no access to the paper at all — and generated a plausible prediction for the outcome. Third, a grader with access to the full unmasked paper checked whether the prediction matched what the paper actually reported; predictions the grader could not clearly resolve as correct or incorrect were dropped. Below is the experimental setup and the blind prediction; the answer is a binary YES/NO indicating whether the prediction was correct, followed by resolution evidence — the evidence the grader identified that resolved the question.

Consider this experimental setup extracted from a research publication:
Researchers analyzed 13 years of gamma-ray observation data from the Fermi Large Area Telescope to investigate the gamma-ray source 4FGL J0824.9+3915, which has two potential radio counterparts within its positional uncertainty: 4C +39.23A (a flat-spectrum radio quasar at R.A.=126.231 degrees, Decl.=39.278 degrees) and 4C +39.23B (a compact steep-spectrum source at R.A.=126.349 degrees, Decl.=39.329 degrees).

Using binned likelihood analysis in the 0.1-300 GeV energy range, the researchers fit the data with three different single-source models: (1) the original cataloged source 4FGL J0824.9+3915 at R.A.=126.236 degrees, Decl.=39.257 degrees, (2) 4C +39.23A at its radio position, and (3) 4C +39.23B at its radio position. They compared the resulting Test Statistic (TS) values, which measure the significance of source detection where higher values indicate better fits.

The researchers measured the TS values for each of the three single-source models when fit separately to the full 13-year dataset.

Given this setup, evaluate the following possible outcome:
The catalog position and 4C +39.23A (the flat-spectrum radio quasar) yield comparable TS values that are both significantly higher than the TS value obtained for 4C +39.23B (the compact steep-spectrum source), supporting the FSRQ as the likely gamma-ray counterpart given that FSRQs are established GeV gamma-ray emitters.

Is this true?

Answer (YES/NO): NO